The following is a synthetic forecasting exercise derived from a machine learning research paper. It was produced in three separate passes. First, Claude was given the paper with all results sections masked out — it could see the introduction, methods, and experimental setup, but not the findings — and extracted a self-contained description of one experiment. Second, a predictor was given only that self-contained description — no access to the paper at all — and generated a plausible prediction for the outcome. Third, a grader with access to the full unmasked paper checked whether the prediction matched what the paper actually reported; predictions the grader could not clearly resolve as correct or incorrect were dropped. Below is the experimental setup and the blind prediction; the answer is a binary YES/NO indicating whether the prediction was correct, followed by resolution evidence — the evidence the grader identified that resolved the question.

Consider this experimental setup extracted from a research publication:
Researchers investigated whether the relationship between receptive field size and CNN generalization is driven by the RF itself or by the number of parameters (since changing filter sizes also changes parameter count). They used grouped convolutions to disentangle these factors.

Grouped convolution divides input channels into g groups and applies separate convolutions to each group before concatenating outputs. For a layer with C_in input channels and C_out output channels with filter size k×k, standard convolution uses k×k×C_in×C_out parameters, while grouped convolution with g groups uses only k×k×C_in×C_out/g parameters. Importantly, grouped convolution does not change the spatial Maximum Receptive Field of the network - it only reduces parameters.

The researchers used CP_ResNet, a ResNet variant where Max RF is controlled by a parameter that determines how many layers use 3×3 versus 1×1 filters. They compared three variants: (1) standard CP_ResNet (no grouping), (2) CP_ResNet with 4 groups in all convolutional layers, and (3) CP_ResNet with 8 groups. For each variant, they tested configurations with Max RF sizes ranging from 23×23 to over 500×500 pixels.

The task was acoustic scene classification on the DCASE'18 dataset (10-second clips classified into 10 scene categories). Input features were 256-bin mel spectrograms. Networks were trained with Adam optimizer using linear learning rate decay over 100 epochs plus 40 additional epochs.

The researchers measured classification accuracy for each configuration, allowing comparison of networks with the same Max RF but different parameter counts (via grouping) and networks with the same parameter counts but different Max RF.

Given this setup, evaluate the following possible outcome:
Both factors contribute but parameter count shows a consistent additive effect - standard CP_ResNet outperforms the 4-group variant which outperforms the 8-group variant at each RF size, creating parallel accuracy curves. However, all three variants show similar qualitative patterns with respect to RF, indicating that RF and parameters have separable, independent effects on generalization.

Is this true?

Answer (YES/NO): NO